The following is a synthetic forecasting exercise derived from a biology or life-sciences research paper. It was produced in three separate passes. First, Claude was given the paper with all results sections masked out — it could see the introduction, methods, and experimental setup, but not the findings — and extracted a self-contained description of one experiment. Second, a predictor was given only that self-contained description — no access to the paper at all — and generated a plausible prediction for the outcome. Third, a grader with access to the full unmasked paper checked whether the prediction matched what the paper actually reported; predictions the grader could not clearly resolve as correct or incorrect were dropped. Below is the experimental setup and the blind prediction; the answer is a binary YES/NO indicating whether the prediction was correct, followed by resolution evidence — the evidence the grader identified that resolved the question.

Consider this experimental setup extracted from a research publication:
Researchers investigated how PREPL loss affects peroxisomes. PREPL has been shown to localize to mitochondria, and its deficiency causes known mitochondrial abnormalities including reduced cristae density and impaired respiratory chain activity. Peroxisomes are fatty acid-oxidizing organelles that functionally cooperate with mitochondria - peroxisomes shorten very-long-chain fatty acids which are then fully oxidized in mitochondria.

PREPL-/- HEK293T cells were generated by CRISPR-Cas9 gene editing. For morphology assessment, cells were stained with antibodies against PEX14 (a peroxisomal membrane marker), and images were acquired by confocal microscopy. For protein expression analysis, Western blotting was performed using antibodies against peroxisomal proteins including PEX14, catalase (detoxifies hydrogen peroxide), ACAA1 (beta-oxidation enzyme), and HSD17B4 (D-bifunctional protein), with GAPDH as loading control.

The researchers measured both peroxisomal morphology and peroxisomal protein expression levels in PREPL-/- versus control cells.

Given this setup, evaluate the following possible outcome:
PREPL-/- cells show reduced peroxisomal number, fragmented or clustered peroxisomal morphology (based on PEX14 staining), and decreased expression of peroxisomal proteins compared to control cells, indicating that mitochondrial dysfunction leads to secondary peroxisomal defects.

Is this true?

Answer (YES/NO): NO